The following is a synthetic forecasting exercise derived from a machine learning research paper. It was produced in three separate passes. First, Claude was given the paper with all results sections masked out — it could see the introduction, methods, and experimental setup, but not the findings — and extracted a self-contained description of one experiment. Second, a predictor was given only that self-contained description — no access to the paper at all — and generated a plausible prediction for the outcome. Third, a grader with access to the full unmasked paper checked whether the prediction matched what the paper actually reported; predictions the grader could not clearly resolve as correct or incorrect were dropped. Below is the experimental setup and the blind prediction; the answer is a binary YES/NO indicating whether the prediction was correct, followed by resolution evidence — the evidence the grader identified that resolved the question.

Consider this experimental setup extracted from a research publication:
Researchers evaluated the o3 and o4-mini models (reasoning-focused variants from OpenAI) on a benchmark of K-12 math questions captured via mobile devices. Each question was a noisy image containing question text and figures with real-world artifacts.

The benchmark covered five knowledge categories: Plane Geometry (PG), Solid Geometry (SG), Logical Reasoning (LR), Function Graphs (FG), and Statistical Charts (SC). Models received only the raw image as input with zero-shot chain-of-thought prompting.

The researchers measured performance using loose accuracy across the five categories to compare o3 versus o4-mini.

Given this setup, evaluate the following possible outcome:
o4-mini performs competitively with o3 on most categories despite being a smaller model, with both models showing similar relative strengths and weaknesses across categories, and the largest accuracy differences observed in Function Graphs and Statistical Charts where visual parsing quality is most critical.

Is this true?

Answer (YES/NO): NO